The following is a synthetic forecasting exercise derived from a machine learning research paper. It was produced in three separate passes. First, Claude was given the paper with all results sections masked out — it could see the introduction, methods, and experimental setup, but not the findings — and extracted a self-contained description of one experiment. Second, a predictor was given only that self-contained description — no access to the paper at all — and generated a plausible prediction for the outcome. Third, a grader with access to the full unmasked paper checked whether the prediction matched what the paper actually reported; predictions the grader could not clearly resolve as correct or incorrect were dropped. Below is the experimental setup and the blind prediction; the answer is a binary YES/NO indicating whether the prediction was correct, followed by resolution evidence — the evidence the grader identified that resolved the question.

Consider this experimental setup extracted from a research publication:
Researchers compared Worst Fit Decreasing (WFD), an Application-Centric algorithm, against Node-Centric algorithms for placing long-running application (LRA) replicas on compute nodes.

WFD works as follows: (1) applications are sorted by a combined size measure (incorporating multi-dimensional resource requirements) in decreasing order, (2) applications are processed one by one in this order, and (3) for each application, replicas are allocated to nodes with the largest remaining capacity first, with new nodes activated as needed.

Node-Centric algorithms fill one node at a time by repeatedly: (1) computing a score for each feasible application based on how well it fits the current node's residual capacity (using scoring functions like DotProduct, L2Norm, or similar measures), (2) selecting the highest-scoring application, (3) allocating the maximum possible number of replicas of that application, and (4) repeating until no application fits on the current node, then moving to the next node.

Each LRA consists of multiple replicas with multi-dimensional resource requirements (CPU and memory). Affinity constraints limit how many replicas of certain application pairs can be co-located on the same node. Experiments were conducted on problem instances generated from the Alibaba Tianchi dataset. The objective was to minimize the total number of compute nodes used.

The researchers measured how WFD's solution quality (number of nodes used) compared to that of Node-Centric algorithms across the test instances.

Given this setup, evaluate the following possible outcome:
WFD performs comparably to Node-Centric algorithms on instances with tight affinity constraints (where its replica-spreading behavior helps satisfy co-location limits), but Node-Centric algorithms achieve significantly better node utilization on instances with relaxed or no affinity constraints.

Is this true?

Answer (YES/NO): NO